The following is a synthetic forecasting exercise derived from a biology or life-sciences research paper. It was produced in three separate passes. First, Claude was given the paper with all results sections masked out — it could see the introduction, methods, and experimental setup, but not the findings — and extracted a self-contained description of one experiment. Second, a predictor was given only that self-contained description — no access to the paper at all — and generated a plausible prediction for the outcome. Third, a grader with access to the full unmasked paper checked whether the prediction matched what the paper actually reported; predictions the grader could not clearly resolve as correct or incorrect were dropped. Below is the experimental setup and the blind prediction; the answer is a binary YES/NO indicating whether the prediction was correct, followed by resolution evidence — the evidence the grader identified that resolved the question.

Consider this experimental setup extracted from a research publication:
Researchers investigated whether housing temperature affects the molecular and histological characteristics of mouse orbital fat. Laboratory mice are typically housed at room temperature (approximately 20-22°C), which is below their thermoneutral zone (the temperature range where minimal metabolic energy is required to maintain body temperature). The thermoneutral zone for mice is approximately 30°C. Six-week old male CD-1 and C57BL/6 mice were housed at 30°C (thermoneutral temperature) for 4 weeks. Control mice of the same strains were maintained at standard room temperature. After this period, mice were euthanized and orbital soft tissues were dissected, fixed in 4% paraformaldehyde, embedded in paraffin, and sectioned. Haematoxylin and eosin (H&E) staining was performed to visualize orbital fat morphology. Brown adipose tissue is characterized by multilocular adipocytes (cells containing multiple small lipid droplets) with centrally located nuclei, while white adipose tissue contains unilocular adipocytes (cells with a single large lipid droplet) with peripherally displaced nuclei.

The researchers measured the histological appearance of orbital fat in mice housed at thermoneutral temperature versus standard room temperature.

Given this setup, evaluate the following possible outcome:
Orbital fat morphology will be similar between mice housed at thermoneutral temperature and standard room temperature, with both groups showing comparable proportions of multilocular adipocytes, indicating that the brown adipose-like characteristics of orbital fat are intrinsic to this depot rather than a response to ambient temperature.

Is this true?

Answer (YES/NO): NO